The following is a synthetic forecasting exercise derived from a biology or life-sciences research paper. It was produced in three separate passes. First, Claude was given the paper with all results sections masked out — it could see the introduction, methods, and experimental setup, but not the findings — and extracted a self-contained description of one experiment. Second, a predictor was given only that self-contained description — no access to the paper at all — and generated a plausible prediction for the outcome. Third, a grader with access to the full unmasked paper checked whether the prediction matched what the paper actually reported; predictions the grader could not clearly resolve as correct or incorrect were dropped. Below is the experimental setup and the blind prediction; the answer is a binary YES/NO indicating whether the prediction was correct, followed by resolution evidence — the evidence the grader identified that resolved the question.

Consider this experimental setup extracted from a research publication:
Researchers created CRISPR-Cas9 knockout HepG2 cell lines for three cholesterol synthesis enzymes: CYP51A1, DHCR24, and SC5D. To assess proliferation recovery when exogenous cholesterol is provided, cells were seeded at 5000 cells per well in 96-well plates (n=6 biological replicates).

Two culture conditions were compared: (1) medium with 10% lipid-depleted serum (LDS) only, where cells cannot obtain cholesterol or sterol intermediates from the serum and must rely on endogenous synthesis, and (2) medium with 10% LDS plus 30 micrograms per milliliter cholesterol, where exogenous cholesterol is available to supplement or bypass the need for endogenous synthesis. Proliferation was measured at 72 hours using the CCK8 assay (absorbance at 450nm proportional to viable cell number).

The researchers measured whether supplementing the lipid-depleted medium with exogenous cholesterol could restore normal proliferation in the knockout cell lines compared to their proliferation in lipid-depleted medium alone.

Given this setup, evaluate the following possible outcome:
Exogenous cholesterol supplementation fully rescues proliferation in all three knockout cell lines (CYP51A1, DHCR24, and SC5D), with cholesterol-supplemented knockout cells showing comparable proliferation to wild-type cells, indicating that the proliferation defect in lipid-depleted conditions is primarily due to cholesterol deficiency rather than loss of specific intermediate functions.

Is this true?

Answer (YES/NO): NO